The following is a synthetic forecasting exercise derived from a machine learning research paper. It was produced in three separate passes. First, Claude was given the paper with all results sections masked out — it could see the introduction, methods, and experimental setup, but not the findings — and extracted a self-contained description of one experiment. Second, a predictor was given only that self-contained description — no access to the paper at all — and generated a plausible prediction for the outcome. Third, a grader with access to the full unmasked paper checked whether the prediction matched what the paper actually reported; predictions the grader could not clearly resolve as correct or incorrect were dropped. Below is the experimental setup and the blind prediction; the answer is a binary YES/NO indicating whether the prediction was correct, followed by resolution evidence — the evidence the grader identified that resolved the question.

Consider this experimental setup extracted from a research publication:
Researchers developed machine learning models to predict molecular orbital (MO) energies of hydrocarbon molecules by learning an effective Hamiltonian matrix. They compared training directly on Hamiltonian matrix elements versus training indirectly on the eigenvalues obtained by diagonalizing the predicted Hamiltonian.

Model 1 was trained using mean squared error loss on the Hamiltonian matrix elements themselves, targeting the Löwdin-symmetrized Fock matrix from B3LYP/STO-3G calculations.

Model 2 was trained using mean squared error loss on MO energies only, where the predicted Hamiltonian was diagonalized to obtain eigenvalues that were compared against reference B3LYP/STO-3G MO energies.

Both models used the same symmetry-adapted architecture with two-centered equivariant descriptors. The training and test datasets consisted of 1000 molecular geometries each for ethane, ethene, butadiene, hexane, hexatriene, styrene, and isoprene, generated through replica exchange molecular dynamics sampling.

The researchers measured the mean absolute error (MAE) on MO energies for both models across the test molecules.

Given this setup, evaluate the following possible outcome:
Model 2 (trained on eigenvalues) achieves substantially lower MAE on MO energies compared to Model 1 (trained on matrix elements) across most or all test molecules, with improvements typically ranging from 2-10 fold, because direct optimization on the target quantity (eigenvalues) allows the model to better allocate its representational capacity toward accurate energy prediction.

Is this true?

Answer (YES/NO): NO